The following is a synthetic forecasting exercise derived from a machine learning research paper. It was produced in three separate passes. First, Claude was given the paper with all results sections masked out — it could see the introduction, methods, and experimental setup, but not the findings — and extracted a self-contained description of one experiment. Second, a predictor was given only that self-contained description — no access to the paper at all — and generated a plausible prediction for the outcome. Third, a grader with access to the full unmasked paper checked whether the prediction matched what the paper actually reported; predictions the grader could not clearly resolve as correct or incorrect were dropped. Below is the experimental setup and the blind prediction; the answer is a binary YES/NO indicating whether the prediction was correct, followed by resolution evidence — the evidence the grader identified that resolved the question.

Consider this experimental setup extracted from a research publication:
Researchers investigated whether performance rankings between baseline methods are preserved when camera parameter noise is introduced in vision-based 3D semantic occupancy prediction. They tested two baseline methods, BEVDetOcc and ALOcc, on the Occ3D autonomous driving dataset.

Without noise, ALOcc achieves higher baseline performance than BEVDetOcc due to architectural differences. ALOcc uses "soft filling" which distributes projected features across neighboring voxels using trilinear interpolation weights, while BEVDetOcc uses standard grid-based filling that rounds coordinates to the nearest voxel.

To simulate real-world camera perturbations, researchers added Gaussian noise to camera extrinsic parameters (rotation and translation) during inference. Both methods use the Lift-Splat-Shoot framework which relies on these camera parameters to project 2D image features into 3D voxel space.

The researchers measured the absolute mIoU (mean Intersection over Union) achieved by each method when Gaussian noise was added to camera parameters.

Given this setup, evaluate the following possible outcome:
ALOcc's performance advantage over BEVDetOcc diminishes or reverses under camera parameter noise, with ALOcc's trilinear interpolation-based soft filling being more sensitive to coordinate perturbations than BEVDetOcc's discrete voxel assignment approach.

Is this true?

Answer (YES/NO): NO